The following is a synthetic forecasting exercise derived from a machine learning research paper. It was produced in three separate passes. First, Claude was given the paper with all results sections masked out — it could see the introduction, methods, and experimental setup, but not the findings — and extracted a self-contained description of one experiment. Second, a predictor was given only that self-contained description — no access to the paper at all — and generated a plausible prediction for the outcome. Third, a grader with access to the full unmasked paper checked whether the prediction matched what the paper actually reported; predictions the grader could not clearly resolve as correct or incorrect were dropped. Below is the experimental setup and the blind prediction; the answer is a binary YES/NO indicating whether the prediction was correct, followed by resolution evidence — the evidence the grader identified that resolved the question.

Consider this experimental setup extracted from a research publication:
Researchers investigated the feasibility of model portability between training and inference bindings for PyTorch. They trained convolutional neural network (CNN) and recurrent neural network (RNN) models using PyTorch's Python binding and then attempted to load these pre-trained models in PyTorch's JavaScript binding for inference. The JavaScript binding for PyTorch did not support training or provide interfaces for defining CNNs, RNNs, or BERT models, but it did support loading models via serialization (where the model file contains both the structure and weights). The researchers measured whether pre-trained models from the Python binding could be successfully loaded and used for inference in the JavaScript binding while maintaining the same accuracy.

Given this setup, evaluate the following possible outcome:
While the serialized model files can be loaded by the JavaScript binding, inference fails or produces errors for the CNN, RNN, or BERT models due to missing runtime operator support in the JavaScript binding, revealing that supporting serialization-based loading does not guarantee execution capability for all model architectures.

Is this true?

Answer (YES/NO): NO